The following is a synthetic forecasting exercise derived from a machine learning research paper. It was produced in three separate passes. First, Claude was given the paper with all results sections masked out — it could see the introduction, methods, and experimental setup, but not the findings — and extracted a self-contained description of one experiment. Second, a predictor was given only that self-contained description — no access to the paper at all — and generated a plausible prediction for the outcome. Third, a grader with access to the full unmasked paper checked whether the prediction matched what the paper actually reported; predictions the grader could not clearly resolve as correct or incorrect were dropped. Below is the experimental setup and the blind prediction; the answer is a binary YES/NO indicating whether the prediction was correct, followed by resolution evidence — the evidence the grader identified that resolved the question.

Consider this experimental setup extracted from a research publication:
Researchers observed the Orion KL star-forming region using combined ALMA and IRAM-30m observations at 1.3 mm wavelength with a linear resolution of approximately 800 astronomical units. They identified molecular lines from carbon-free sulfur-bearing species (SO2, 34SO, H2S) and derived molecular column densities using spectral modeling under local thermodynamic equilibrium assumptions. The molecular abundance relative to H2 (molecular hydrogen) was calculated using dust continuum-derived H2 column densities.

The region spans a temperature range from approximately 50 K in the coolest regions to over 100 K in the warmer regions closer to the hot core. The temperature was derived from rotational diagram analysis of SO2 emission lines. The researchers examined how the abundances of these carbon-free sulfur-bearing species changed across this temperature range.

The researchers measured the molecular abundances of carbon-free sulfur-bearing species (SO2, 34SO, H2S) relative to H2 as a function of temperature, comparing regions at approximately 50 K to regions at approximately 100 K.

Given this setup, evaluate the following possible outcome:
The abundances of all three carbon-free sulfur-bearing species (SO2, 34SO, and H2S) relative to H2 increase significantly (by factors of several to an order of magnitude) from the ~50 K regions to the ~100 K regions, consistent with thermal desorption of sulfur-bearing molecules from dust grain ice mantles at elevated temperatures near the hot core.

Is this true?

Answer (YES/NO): YES